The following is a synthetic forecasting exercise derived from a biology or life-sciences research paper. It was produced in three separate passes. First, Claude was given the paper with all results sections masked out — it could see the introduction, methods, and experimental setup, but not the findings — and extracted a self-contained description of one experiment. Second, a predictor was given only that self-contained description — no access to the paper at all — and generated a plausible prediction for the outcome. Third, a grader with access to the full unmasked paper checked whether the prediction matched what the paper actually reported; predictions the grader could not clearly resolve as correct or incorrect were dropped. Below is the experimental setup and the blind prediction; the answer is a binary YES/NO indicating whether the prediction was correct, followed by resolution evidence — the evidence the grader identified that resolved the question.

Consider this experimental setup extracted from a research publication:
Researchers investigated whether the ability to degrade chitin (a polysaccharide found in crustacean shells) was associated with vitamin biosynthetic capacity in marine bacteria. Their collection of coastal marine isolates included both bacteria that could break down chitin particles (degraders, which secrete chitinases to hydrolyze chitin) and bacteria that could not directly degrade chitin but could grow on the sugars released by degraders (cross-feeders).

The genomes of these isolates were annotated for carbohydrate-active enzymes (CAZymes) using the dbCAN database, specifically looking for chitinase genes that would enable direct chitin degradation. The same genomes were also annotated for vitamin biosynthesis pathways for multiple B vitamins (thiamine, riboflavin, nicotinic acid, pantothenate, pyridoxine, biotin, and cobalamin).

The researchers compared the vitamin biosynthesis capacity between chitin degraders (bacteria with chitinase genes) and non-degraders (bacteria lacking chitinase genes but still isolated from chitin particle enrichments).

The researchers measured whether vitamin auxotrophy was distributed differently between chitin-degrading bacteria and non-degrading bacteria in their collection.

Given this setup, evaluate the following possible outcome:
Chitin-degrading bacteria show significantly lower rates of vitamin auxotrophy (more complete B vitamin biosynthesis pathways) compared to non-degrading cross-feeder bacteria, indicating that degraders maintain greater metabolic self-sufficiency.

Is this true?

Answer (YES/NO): YES